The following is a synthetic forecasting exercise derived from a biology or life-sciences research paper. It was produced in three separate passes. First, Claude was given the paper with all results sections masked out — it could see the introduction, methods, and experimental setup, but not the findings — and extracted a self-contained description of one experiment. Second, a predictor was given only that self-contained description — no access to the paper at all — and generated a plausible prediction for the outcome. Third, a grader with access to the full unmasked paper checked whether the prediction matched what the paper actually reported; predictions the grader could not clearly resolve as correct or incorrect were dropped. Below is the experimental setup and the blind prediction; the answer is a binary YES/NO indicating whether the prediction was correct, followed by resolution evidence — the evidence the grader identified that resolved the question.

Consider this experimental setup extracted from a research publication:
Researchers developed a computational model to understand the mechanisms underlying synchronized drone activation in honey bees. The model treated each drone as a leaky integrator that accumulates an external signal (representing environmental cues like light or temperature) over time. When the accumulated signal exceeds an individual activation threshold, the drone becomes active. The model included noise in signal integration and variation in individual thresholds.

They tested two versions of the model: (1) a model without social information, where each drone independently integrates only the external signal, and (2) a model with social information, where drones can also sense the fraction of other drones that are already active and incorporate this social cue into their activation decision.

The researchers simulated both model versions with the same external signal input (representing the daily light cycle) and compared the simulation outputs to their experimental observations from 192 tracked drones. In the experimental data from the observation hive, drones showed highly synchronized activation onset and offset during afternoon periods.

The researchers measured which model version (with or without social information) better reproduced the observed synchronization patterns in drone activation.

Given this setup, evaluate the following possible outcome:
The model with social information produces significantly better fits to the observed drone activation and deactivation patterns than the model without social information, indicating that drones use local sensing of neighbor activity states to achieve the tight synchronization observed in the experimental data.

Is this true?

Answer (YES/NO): YES